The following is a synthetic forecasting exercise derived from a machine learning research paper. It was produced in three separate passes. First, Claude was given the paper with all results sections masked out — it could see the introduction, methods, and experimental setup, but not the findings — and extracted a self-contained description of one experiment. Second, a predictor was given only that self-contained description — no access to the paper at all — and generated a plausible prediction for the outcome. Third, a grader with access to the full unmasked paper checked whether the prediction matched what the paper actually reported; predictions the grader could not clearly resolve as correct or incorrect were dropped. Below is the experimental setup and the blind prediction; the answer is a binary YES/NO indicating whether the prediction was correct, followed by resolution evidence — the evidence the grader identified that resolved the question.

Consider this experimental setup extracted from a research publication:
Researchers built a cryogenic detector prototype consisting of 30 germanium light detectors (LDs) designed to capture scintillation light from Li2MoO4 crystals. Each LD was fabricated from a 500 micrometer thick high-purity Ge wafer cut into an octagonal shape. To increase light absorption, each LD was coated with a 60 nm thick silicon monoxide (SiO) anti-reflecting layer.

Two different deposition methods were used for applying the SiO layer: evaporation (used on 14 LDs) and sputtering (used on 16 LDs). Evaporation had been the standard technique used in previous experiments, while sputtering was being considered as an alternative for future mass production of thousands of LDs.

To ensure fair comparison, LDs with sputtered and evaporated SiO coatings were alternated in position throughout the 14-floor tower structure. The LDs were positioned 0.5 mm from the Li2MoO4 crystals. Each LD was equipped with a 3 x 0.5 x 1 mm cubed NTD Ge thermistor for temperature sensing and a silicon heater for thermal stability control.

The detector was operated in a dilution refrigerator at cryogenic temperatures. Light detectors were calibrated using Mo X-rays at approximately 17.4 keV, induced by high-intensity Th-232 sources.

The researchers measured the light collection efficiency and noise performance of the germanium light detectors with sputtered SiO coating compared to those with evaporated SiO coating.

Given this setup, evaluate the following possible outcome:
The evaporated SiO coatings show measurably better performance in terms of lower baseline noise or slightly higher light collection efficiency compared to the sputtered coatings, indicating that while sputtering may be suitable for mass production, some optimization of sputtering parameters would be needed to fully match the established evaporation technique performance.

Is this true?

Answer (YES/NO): NO